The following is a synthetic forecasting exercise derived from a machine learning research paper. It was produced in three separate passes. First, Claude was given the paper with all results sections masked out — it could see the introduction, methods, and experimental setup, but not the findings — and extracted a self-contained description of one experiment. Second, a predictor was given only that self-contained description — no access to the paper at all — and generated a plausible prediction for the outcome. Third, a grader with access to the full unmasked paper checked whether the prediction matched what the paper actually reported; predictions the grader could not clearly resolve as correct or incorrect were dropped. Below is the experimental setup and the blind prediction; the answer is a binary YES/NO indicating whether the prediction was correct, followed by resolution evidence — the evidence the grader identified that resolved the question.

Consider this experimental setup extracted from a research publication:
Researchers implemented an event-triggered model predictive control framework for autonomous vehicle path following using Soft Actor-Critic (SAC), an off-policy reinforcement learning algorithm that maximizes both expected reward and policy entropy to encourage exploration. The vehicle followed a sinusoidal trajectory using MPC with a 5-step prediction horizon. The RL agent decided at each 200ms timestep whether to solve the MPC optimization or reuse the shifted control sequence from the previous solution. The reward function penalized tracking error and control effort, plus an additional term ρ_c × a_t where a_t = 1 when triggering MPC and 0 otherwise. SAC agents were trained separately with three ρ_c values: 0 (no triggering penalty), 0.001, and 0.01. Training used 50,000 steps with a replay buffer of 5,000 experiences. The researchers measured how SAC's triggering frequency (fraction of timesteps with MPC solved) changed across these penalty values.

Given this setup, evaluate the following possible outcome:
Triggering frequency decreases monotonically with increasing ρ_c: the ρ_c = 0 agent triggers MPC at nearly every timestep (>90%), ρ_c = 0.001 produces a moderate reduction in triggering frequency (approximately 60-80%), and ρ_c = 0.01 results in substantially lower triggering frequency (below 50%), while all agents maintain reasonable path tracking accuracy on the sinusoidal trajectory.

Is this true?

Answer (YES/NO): NO